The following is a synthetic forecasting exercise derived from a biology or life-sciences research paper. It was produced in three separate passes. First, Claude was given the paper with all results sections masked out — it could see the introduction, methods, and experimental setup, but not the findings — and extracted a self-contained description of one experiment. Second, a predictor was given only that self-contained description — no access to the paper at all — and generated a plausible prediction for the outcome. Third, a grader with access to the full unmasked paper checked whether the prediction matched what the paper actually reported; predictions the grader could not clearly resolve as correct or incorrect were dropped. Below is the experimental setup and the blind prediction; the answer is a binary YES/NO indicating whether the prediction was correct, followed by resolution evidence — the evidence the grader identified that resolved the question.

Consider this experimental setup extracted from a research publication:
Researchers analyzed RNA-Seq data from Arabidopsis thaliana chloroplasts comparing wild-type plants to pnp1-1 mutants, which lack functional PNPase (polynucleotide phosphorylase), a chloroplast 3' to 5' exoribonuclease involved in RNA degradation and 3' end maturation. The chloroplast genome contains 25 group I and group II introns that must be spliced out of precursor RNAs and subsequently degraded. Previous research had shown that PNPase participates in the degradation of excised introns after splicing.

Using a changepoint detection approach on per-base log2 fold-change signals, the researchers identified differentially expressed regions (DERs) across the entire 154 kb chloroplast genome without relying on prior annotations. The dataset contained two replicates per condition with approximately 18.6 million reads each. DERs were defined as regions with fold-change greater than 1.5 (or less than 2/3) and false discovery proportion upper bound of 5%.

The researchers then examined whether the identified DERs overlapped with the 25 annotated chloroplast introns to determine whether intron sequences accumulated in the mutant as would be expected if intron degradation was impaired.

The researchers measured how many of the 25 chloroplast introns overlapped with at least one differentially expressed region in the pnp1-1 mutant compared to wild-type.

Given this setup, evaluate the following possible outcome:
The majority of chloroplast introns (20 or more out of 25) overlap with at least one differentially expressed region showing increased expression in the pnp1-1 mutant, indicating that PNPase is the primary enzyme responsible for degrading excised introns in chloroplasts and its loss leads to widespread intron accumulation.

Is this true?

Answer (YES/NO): YES